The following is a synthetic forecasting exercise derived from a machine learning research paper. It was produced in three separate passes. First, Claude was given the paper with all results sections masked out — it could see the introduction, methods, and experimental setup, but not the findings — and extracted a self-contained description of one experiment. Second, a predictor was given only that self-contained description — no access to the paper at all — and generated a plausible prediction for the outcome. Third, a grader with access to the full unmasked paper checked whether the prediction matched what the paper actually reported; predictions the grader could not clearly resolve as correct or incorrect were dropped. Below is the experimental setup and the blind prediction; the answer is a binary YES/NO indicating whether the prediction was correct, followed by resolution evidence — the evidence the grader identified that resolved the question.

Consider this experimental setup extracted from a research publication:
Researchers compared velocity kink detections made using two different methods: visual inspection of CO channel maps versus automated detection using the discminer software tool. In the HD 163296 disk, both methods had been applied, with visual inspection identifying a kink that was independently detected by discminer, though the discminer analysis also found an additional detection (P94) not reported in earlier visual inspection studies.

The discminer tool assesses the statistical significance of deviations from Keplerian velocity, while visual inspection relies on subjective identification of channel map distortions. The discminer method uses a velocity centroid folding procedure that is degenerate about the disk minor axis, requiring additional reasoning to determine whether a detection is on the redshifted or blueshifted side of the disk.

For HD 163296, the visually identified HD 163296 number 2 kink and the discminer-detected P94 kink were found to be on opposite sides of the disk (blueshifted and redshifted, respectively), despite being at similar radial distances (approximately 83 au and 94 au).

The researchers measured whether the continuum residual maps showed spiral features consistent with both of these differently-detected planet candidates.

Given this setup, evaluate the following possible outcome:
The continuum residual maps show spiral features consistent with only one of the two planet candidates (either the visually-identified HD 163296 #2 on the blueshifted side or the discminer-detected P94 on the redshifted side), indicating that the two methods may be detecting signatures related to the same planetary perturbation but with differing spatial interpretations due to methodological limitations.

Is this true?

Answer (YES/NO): NO